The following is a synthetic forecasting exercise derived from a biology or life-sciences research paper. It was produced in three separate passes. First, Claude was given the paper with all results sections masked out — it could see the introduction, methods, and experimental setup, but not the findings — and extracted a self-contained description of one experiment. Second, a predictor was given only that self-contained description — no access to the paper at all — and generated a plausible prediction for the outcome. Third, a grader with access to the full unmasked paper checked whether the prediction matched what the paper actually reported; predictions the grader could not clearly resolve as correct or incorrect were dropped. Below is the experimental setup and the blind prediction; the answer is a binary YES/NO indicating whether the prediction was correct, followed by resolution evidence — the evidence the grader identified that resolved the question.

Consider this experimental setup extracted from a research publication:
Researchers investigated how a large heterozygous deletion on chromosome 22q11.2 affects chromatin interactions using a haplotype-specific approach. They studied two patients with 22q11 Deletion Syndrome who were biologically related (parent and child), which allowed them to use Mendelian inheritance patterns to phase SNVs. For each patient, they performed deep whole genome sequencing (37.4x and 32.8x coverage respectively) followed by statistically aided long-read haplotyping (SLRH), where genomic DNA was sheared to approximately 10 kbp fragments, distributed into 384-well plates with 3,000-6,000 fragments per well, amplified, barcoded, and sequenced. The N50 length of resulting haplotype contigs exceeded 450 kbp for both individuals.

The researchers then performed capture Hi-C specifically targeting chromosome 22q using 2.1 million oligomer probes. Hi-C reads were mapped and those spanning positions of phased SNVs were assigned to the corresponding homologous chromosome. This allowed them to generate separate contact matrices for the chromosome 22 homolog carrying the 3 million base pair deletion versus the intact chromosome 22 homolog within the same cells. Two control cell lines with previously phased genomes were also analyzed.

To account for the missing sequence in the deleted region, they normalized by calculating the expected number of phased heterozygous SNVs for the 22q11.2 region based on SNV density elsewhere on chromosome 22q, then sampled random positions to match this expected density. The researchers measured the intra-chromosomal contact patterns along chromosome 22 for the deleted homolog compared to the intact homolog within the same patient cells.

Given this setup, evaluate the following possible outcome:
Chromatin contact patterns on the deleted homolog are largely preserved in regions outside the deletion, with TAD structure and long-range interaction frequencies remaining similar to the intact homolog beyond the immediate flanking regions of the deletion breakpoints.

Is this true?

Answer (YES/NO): NO